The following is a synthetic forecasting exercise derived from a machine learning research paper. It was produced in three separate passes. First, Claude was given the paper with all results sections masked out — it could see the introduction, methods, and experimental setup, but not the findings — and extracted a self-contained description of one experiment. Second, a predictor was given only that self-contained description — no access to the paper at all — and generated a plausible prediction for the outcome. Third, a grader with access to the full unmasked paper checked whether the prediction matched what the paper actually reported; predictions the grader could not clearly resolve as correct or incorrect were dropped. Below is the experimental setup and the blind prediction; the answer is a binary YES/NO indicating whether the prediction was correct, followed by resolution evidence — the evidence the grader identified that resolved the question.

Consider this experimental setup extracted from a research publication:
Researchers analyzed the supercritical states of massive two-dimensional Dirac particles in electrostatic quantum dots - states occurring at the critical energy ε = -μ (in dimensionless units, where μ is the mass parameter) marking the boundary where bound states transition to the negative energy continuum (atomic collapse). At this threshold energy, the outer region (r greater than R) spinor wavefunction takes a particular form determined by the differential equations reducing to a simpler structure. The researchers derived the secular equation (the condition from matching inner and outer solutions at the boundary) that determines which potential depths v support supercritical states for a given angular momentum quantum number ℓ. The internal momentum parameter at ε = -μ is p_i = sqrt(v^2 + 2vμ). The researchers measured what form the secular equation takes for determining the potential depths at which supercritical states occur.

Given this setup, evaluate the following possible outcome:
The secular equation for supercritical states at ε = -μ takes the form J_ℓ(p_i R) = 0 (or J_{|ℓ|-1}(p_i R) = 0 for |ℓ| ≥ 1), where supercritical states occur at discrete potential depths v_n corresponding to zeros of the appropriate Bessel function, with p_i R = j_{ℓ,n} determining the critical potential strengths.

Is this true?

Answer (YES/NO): YES